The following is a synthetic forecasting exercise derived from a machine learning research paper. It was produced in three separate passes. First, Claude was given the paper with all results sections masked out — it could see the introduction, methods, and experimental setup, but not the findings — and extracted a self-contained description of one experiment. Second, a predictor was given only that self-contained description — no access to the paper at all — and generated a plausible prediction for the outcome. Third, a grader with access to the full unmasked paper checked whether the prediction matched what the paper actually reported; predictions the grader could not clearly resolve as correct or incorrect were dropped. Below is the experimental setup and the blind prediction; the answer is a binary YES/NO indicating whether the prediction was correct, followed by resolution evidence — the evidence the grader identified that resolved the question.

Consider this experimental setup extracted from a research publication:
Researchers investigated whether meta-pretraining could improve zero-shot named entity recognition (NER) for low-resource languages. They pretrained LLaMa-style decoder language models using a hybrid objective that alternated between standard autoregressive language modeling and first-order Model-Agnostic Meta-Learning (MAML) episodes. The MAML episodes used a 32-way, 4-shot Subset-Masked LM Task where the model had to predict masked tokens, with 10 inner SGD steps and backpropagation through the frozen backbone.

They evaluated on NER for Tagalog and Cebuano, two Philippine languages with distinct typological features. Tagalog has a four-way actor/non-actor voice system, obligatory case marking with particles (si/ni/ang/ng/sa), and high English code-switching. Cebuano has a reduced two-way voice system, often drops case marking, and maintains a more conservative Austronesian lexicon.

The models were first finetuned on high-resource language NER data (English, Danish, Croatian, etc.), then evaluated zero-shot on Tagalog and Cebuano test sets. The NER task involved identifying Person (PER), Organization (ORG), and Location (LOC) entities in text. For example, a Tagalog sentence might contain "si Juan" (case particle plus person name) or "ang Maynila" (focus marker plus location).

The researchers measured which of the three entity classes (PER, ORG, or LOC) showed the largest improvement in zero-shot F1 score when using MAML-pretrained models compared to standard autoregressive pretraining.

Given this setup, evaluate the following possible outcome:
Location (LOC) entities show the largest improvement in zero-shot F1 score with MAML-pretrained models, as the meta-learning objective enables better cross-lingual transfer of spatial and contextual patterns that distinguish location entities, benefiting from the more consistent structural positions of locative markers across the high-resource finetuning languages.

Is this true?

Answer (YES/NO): NO